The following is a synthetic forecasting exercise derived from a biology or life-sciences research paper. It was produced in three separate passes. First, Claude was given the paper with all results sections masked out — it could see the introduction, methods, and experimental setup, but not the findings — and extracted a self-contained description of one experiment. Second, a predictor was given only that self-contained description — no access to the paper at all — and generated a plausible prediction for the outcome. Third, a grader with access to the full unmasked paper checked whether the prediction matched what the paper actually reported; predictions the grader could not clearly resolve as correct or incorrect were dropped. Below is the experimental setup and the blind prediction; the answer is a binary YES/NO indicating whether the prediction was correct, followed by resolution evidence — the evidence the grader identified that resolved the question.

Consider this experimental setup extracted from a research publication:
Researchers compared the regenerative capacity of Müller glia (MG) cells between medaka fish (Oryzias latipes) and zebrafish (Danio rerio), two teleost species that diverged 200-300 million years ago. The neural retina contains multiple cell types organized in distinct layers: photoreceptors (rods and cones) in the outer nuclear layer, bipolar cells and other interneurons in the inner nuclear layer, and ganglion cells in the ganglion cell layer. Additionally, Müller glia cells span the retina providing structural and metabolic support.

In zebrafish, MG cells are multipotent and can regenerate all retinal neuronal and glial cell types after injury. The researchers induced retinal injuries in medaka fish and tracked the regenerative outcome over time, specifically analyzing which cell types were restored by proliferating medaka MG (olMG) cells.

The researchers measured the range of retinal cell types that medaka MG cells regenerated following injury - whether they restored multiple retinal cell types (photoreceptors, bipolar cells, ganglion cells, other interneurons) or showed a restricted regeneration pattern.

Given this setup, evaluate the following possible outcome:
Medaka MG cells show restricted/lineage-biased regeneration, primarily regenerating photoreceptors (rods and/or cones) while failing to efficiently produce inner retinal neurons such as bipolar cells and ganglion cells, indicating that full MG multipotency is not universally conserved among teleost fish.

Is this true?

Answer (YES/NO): YES